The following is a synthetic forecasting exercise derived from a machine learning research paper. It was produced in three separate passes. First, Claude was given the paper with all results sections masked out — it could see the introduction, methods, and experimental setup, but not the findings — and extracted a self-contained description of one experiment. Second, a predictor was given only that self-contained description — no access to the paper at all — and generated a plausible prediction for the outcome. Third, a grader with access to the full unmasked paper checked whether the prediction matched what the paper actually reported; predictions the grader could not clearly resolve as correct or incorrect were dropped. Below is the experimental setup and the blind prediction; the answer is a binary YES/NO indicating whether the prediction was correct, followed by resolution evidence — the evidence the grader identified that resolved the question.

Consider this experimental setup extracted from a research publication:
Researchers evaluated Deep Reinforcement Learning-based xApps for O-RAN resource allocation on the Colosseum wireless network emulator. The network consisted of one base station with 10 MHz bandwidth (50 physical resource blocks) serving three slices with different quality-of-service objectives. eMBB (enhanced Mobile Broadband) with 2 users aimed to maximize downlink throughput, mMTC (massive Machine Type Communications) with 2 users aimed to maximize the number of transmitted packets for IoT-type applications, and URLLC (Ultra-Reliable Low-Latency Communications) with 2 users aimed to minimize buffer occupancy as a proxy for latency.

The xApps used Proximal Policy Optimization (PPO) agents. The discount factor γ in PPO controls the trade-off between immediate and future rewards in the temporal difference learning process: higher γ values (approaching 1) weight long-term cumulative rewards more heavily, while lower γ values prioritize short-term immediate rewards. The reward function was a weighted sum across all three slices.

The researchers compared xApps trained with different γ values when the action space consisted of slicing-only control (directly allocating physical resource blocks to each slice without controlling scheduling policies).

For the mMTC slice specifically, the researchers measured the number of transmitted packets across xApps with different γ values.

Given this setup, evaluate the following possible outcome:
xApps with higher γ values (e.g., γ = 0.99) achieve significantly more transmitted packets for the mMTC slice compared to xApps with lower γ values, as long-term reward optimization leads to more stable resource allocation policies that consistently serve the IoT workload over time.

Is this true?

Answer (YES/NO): YES